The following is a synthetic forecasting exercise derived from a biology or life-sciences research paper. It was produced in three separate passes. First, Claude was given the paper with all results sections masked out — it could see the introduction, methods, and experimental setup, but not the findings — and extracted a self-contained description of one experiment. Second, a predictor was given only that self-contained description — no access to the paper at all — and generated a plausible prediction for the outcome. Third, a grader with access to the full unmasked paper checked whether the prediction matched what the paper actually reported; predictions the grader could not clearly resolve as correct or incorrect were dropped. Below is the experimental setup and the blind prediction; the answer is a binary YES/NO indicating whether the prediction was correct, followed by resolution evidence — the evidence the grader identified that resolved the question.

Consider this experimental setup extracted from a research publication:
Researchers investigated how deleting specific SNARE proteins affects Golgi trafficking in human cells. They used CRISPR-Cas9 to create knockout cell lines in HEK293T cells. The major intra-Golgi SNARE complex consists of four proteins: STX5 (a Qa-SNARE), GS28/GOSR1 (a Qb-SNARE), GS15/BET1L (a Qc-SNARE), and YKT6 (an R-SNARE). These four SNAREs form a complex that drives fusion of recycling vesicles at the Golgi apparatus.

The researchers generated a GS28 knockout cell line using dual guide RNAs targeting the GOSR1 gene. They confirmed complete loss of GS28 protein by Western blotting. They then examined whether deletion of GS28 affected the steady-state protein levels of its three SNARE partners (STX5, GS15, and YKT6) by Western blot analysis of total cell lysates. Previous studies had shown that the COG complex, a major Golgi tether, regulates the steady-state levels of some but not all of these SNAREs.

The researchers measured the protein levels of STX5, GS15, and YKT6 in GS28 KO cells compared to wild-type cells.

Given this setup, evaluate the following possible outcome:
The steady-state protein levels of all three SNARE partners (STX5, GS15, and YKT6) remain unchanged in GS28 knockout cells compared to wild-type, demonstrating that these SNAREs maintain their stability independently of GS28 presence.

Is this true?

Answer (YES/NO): NO